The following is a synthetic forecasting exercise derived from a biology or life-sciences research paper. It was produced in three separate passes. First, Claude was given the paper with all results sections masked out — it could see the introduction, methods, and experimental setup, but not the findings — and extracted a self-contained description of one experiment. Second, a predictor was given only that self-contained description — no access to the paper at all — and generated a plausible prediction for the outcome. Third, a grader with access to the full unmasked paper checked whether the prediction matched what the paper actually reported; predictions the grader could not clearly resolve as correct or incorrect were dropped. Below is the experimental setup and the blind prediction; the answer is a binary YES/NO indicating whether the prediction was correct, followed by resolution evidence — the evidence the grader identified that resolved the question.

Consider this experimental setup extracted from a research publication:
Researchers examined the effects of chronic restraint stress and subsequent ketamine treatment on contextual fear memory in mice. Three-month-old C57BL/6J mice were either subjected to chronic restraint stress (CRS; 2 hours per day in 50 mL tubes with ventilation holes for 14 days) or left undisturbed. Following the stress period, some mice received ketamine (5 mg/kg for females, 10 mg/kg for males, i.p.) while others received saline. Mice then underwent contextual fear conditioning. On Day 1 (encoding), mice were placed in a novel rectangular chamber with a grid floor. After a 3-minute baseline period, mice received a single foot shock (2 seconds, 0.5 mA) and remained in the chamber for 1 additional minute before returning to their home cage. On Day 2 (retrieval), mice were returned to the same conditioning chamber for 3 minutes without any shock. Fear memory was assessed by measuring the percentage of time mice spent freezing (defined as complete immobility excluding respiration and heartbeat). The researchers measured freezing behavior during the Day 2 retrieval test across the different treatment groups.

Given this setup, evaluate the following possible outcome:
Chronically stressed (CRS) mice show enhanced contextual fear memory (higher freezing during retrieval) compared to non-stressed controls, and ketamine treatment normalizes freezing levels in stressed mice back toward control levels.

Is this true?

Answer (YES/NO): NO